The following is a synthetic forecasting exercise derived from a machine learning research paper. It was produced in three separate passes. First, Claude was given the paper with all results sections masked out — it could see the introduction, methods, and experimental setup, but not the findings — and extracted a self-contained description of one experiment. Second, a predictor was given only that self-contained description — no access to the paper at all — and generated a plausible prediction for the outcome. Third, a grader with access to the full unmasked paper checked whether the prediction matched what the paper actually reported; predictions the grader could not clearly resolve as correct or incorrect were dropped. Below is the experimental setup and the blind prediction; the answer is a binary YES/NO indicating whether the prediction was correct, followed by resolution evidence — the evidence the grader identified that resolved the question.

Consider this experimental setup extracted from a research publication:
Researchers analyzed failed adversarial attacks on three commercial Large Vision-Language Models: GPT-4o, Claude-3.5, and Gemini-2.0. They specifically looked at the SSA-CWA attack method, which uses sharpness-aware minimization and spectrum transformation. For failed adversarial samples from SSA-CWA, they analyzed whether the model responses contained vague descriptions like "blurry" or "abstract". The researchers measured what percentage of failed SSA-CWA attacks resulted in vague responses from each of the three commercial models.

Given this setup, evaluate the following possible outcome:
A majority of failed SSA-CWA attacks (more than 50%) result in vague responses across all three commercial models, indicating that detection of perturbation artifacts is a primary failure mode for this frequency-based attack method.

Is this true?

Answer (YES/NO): NO